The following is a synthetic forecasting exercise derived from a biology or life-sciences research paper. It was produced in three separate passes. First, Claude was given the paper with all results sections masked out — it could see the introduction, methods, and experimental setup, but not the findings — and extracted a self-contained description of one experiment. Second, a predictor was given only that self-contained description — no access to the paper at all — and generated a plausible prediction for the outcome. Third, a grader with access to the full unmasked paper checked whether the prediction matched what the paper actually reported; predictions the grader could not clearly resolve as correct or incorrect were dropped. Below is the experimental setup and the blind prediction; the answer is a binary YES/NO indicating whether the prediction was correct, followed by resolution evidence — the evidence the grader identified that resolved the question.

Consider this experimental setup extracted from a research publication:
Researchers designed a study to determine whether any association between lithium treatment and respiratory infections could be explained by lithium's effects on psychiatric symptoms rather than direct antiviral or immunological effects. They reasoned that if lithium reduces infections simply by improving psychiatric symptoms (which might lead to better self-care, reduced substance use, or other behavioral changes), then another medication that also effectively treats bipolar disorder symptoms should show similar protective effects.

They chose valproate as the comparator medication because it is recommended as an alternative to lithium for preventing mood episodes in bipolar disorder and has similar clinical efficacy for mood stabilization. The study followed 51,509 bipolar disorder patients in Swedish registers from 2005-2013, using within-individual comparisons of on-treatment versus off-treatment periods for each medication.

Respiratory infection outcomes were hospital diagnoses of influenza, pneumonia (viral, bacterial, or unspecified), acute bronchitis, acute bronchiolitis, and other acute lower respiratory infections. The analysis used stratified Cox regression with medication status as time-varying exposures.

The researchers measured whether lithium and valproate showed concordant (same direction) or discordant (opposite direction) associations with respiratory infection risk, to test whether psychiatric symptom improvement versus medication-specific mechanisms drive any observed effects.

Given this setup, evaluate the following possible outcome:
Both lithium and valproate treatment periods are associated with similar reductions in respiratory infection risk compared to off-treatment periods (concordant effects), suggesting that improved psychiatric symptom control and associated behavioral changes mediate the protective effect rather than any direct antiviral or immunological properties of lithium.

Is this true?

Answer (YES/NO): NO